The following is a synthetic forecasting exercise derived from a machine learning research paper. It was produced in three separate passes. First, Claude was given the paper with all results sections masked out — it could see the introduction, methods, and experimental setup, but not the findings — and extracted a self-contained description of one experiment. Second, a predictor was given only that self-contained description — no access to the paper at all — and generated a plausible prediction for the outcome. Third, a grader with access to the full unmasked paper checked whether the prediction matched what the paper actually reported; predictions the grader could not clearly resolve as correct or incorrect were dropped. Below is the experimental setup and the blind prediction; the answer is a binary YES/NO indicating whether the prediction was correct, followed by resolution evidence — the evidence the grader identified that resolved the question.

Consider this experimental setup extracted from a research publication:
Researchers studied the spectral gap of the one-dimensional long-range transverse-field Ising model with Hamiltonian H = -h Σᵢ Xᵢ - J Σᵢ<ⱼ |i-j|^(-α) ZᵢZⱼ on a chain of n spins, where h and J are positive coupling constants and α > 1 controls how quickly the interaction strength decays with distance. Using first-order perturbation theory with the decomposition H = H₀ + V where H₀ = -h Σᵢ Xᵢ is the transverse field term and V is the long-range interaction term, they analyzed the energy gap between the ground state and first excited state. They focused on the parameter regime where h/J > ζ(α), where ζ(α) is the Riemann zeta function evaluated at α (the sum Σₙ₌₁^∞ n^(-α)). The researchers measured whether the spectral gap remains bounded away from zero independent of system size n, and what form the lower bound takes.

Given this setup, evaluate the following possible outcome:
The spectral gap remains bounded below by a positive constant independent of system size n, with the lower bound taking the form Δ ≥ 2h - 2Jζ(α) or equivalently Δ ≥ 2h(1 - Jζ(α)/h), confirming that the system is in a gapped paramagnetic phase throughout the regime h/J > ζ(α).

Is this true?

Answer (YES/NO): YES